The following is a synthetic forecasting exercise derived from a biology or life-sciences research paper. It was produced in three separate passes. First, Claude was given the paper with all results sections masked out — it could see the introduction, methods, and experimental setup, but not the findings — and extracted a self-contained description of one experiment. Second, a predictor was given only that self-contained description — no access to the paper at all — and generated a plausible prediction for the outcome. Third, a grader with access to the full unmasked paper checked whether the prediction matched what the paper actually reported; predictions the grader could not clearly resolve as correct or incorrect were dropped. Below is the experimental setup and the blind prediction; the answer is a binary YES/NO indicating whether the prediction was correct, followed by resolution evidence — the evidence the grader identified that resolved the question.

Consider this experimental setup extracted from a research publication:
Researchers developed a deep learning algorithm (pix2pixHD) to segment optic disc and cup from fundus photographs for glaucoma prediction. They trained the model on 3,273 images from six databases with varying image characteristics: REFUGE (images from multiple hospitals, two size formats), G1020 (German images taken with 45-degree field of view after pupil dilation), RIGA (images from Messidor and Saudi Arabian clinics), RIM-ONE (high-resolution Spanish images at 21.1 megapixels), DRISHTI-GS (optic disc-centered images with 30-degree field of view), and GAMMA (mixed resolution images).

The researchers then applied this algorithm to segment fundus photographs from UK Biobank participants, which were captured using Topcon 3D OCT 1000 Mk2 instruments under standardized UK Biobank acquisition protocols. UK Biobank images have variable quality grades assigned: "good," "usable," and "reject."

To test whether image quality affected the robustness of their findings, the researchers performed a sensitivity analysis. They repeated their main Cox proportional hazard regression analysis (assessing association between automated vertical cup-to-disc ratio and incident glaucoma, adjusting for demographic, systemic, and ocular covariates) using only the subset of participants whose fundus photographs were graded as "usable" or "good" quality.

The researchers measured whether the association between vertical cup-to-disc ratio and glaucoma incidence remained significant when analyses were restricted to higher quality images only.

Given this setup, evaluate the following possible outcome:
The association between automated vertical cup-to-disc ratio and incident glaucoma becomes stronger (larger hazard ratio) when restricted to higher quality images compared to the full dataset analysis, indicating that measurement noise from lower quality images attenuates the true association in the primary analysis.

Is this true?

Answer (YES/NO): YES